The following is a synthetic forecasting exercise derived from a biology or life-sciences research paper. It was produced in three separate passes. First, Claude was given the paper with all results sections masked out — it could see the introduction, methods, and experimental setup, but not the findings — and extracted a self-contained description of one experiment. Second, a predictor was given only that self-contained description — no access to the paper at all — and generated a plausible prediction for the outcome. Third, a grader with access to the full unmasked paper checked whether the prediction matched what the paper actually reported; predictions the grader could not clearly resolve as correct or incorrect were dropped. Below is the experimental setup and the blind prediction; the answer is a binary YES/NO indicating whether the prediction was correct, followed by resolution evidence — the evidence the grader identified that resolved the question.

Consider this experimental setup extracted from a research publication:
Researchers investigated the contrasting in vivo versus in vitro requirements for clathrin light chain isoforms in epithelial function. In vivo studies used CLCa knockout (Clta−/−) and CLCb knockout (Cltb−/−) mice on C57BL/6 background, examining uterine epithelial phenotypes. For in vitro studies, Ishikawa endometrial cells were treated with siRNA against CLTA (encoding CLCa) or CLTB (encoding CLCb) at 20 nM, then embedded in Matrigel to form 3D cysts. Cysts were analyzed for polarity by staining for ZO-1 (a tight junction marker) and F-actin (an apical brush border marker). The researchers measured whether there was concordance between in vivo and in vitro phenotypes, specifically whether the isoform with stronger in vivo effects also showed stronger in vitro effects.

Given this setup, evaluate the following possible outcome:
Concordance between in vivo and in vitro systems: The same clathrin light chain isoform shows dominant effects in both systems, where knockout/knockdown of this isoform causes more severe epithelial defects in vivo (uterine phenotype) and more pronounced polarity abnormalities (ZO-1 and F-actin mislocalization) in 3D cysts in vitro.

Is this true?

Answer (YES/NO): YES